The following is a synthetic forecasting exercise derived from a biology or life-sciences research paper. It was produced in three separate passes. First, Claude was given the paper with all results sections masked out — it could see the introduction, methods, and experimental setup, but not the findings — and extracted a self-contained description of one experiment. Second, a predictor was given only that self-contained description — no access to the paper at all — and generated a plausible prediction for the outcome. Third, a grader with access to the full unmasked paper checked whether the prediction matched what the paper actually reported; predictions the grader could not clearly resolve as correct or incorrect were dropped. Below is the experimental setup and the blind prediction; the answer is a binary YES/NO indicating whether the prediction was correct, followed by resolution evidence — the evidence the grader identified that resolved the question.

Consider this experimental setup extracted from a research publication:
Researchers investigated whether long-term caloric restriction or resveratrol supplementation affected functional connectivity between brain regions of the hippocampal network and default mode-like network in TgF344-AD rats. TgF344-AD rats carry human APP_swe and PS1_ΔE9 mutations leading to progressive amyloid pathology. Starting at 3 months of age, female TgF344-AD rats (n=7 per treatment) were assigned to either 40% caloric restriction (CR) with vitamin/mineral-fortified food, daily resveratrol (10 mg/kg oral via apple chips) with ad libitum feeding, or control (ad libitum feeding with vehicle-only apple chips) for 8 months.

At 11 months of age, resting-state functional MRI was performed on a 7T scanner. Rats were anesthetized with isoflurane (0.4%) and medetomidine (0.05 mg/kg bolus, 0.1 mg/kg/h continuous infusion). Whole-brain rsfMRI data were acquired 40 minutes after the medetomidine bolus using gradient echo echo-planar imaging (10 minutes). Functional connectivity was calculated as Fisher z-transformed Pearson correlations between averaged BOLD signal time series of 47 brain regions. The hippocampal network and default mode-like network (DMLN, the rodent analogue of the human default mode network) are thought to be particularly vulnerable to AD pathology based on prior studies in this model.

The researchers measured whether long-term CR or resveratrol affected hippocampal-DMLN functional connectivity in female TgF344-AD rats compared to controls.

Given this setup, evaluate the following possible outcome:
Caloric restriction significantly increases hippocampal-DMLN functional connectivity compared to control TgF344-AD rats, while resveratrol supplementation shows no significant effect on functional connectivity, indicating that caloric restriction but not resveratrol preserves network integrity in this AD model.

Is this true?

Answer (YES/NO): NO